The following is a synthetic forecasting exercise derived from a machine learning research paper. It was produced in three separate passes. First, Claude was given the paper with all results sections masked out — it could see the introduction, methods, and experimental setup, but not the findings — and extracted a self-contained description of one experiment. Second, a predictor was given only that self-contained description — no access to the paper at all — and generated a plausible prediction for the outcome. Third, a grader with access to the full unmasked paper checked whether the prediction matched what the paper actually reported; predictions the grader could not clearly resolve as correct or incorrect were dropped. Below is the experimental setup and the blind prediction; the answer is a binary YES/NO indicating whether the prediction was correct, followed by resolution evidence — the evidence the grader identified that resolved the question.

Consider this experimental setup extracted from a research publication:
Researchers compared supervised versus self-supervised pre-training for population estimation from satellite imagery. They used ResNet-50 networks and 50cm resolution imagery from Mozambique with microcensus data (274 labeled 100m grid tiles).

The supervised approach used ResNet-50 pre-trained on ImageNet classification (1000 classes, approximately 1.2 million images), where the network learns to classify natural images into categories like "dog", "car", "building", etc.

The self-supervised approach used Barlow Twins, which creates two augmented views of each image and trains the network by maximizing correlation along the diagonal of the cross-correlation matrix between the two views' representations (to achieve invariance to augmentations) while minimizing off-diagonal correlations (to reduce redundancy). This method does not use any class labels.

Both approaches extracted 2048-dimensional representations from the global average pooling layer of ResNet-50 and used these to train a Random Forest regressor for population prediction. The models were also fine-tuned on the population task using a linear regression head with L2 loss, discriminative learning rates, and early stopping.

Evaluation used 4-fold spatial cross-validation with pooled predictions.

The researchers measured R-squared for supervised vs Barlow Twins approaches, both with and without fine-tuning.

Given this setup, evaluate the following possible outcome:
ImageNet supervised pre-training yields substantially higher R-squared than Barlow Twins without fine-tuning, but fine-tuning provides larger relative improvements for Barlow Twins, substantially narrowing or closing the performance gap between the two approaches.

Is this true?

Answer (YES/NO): NO